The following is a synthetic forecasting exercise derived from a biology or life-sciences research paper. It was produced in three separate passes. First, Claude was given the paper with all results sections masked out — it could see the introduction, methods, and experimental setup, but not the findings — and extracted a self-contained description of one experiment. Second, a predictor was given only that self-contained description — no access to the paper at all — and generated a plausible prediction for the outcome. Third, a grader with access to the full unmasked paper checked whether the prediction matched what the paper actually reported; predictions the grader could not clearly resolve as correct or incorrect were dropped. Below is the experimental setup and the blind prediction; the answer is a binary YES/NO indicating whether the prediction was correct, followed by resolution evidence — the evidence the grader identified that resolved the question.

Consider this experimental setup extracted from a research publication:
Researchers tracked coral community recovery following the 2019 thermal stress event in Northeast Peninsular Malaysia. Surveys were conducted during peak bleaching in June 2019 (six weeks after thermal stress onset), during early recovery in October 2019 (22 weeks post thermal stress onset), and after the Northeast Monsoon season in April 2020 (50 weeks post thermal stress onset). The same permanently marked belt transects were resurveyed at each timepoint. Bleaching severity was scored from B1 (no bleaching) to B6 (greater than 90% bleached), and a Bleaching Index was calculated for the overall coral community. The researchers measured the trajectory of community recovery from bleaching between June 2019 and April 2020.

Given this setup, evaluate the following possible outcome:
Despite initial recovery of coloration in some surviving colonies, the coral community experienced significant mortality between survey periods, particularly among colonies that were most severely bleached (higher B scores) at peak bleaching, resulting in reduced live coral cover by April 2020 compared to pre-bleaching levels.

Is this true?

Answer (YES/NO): NO